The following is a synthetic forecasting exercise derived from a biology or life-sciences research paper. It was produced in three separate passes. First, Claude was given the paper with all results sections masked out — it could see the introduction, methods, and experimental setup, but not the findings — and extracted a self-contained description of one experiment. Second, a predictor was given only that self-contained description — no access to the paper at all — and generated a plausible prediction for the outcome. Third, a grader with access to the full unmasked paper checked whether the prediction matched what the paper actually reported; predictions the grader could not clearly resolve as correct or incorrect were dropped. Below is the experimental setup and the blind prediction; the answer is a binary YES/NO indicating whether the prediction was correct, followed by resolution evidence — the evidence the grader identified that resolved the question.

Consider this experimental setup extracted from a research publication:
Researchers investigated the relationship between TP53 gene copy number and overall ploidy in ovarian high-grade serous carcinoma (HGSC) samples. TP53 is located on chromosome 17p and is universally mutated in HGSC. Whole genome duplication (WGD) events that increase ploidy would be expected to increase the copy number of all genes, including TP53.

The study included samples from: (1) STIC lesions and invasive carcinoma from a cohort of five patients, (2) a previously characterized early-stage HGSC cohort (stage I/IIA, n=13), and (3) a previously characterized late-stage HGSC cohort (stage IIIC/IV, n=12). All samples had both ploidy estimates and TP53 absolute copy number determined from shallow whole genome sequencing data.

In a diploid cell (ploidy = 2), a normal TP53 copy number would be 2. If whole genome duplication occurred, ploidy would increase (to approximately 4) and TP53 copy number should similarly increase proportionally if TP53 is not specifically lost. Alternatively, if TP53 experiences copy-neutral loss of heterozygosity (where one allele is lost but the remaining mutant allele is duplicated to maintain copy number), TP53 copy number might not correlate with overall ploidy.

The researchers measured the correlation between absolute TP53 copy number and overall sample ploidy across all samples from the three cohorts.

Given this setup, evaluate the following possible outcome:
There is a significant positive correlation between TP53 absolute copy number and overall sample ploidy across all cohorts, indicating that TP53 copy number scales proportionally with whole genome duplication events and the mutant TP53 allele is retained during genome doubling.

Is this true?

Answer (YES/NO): YES